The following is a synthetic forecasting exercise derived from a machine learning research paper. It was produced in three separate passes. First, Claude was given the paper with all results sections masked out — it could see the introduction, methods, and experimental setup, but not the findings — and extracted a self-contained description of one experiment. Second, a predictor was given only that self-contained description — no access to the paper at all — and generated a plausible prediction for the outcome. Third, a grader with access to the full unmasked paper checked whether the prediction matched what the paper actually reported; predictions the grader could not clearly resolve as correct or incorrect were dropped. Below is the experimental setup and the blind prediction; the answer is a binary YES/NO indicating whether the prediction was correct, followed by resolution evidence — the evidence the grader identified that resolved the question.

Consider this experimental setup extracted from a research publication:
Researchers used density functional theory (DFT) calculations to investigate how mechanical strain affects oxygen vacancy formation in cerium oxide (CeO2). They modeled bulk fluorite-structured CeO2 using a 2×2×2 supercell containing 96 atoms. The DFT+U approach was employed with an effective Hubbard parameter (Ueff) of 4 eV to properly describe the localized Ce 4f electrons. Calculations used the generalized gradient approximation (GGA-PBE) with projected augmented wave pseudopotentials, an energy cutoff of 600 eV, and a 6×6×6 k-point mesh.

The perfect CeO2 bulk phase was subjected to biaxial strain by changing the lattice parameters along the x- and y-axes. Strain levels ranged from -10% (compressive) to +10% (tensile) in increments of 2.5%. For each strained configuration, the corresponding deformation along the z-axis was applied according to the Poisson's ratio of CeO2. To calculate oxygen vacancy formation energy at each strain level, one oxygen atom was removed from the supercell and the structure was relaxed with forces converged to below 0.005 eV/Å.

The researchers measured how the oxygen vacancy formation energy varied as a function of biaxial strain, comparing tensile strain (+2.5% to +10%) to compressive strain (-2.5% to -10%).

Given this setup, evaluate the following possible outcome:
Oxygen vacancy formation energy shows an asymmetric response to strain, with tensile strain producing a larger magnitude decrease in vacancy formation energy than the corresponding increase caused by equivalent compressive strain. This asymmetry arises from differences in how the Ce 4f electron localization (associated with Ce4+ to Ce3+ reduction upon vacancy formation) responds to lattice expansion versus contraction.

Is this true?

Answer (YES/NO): NO